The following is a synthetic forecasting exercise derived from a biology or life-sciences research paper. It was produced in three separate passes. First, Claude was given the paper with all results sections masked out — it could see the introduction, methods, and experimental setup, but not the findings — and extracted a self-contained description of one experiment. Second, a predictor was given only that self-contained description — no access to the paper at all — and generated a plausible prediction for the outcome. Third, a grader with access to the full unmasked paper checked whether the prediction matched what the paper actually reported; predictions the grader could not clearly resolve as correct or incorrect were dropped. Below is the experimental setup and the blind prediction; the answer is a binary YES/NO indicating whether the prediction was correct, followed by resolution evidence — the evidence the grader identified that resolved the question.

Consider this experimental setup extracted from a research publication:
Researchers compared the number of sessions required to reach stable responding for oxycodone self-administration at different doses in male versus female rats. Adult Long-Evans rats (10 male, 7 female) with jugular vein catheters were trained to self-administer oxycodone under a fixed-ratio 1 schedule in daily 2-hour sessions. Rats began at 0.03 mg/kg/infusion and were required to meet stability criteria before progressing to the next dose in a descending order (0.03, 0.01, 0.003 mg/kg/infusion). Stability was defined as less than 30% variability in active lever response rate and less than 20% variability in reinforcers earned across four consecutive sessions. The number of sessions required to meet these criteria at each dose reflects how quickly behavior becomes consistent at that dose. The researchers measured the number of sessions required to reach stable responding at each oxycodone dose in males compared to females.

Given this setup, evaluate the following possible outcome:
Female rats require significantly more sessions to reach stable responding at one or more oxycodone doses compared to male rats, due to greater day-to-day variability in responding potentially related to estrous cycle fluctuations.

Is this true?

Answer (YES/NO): NO